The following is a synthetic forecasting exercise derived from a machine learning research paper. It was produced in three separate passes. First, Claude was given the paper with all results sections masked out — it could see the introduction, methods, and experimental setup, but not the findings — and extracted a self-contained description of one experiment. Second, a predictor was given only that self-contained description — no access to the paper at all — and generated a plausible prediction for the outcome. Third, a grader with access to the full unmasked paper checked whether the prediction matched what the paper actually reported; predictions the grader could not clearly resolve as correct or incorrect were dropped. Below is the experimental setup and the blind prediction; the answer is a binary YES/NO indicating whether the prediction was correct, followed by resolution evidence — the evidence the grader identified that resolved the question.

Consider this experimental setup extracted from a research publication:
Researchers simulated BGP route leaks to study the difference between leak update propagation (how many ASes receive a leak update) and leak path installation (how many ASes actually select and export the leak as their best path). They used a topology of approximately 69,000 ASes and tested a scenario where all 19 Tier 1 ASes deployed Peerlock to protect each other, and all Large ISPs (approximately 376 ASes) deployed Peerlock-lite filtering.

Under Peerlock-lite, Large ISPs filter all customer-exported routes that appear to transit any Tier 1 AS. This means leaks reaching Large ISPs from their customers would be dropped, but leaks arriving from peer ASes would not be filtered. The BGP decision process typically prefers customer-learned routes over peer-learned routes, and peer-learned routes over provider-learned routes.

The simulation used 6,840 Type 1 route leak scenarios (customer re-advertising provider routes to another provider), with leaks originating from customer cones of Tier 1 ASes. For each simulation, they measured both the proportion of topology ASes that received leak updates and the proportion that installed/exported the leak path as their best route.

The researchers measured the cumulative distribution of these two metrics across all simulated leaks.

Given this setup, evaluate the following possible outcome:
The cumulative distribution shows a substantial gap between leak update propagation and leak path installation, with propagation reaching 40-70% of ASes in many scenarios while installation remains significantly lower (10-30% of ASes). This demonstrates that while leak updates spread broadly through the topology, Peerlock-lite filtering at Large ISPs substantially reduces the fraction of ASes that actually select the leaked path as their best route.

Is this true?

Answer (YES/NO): NO